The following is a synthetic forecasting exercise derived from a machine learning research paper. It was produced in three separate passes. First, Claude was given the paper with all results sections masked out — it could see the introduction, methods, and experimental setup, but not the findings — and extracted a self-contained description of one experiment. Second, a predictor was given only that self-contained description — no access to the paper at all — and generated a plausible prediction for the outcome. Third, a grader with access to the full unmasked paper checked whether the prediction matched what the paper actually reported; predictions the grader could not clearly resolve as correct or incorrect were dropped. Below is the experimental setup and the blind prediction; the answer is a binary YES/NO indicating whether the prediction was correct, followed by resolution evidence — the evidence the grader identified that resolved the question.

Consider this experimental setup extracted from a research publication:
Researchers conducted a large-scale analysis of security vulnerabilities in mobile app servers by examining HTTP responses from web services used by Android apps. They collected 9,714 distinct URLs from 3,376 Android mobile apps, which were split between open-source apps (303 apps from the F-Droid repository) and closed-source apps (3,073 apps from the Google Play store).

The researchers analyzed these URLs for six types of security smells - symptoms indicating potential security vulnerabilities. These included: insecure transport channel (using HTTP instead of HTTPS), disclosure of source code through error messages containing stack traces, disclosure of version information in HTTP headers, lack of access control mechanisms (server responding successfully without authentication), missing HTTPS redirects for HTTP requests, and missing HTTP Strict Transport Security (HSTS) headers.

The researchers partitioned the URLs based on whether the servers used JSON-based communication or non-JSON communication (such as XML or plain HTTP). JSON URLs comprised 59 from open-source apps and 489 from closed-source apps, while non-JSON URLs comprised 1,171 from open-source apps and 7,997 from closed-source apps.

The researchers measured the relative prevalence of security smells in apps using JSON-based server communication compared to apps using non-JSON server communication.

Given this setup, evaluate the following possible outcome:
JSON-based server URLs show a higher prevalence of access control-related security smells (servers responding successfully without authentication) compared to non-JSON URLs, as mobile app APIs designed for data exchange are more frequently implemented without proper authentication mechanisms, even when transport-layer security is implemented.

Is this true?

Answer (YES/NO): YES